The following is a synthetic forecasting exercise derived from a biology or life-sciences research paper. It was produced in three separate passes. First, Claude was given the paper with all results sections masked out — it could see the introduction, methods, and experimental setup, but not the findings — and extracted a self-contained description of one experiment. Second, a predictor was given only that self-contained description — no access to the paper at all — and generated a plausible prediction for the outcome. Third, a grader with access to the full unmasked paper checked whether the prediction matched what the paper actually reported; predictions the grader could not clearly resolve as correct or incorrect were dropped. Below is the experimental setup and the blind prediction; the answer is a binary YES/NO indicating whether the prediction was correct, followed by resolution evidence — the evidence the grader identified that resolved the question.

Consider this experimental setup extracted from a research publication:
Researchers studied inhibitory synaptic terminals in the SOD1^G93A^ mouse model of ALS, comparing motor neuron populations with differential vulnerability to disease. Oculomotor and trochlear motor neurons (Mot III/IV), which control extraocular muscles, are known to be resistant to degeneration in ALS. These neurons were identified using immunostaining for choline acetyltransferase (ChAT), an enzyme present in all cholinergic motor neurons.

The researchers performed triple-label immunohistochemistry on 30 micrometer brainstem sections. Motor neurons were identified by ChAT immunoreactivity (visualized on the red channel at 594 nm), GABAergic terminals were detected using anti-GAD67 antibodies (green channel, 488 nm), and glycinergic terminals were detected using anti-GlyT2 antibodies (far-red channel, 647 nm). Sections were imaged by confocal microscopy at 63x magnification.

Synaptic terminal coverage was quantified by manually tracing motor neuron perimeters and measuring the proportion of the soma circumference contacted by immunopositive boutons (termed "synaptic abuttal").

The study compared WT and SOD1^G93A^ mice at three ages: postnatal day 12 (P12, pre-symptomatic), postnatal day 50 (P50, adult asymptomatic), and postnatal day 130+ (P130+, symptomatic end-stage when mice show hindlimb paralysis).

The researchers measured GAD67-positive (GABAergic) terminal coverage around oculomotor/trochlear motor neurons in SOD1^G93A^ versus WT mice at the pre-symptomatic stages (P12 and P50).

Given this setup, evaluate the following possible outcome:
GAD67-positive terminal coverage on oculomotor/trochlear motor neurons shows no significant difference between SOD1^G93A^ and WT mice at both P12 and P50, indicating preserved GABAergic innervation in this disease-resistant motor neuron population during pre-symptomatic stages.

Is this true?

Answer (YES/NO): NO